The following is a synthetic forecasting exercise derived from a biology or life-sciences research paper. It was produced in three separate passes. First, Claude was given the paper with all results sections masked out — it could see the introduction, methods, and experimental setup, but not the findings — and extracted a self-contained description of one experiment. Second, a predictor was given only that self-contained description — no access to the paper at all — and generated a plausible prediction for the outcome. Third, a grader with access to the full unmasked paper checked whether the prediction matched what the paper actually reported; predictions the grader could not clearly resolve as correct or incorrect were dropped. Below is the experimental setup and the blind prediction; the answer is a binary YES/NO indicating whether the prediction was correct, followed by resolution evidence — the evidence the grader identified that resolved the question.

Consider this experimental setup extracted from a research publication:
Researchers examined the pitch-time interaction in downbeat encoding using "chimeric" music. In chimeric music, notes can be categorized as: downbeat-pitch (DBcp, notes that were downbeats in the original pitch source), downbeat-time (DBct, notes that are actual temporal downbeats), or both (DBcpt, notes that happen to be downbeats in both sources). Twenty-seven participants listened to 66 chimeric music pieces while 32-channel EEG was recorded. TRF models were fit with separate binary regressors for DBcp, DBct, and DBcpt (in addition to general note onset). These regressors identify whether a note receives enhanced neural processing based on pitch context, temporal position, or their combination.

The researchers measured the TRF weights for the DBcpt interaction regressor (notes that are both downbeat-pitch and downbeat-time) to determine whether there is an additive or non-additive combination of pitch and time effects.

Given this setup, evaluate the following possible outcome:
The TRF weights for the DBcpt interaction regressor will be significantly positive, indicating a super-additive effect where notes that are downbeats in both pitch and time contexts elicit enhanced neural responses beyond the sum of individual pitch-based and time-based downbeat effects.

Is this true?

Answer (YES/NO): YES